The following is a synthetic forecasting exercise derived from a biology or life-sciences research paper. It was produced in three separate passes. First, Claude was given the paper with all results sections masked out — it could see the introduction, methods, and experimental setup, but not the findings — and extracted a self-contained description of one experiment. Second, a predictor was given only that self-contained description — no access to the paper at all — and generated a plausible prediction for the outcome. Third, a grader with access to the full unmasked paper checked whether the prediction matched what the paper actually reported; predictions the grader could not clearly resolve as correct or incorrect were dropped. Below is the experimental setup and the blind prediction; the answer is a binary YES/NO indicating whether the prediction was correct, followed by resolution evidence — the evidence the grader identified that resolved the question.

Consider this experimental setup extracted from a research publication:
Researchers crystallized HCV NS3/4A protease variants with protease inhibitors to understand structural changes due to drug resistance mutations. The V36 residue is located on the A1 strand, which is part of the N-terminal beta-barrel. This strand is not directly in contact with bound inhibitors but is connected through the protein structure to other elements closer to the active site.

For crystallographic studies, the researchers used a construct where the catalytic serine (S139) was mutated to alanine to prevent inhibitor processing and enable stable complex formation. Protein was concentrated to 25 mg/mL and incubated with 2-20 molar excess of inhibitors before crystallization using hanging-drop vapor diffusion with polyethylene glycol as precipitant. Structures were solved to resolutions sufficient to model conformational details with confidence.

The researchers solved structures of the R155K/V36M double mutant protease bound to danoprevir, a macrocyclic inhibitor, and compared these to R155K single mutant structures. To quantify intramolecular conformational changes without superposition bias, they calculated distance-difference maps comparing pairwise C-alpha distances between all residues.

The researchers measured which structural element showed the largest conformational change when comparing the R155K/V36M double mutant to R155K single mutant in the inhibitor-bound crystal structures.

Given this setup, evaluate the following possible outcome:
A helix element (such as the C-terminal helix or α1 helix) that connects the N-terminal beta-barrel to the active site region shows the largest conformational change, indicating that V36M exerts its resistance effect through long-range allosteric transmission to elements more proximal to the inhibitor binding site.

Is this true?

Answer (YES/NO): NO